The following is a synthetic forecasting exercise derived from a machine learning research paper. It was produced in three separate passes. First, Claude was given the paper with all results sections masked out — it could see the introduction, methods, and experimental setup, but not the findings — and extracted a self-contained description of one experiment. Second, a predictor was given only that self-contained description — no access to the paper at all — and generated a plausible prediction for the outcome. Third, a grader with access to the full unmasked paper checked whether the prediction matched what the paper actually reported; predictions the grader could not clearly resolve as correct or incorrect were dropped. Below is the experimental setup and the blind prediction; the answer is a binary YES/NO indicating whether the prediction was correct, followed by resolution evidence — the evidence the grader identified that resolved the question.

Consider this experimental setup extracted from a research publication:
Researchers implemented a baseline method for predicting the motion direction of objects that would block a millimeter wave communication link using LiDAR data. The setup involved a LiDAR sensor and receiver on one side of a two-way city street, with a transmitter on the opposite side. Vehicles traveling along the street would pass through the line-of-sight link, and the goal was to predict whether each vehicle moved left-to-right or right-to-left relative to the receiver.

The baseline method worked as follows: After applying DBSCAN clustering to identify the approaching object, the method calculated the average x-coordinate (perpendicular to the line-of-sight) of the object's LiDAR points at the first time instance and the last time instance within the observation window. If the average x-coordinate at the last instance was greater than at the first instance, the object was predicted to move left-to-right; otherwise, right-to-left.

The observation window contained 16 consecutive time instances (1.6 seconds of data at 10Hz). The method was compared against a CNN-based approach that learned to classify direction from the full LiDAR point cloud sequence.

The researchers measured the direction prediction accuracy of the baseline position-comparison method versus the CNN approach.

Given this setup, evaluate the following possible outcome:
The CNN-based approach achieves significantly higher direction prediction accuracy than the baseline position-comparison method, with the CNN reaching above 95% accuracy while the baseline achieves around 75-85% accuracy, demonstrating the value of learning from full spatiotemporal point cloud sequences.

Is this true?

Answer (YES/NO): NO